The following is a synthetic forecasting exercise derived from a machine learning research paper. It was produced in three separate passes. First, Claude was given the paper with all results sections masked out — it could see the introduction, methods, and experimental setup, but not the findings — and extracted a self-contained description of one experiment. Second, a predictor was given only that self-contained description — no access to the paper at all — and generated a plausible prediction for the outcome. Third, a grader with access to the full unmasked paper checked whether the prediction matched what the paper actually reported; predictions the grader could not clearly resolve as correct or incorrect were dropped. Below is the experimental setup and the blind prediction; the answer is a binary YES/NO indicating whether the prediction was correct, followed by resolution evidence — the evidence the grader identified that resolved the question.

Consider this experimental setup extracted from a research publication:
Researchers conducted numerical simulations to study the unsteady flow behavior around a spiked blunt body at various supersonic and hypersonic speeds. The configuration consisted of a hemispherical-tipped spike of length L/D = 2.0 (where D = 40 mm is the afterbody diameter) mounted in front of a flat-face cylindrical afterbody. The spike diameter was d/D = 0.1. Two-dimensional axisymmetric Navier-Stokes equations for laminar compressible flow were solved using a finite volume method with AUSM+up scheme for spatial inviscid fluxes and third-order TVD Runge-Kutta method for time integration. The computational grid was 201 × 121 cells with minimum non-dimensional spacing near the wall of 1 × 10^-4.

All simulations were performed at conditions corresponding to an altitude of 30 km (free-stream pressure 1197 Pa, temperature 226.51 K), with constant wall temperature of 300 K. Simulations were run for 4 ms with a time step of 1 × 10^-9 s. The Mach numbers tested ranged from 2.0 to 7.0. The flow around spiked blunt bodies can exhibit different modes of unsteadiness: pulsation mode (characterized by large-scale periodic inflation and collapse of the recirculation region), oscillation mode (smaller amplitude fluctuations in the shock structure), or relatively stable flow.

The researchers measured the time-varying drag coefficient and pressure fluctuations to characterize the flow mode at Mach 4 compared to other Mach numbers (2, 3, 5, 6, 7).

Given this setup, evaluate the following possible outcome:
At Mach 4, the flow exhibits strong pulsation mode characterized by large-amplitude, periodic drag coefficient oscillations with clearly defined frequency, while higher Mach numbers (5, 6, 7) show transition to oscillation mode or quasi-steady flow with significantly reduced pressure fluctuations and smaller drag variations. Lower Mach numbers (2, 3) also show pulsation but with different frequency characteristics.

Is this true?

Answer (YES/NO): NO